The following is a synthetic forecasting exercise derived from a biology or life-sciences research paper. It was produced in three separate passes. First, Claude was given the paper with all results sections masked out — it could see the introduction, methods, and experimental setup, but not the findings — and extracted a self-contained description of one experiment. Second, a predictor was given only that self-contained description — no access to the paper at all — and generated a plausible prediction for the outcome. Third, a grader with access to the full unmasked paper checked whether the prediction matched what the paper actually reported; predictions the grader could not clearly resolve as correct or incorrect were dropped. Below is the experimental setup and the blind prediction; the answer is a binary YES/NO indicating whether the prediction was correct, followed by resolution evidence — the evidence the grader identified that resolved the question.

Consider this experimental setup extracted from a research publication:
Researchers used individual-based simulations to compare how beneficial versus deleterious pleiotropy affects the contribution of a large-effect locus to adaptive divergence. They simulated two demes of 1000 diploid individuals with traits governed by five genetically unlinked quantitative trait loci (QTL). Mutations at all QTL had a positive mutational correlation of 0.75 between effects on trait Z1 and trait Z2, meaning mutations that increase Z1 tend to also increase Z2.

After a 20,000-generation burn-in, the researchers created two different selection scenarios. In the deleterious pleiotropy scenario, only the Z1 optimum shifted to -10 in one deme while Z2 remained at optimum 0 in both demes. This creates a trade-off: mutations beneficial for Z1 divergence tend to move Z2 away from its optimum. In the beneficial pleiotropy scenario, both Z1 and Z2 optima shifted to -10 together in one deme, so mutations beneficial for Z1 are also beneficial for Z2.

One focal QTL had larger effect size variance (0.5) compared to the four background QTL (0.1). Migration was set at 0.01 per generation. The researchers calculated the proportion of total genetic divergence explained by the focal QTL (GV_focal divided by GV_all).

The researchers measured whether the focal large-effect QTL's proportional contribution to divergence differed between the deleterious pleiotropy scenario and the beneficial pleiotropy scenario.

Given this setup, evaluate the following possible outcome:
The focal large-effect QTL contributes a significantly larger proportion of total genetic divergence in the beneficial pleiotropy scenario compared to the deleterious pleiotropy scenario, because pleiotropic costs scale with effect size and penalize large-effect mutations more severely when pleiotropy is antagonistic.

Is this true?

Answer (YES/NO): NO